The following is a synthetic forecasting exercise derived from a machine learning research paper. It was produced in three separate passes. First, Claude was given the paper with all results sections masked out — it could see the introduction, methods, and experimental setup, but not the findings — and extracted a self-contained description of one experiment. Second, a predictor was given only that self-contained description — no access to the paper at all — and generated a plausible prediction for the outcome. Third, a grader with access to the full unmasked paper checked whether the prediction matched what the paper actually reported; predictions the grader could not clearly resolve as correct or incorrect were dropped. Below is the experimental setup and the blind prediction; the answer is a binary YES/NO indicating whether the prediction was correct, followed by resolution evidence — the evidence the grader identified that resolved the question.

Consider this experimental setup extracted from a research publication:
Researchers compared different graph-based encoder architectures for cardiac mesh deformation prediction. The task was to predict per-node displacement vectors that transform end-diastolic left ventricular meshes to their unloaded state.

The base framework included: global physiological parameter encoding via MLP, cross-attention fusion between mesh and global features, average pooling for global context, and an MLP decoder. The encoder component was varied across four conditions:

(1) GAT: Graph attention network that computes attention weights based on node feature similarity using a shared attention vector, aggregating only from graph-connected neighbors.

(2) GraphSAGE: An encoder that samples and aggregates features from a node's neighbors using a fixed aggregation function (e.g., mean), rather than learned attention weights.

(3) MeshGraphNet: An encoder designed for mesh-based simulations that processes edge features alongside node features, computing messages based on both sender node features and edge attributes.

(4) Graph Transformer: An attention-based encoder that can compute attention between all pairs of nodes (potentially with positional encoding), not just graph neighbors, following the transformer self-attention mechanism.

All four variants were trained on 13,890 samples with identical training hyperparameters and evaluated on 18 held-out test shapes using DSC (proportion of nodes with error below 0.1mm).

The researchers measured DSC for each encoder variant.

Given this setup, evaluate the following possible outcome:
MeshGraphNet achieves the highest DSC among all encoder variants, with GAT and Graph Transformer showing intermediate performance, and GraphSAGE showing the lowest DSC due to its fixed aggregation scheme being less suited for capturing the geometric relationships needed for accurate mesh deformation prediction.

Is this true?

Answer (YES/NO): NO